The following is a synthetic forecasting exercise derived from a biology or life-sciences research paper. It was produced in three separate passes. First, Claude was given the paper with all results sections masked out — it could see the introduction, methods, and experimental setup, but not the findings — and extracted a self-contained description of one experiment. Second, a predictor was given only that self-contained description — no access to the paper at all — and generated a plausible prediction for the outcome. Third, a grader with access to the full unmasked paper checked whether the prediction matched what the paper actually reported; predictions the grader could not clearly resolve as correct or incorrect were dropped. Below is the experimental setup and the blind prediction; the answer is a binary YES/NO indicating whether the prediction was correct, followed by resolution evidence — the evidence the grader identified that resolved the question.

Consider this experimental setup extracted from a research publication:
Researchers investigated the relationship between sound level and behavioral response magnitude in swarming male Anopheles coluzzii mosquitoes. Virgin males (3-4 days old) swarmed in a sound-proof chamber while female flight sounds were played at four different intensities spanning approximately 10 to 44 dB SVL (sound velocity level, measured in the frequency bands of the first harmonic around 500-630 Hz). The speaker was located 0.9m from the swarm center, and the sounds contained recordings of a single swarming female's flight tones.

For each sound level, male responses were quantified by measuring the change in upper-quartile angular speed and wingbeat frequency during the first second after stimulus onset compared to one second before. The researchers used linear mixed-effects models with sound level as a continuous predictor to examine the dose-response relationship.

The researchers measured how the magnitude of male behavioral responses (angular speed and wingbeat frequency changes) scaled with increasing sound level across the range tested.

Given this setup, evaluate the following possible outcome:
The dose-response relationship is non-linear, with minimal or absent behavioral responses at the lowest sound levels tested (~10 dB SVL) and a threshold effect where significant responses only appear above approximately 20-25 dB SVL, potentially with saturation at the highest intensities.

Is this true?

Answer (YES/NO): NO